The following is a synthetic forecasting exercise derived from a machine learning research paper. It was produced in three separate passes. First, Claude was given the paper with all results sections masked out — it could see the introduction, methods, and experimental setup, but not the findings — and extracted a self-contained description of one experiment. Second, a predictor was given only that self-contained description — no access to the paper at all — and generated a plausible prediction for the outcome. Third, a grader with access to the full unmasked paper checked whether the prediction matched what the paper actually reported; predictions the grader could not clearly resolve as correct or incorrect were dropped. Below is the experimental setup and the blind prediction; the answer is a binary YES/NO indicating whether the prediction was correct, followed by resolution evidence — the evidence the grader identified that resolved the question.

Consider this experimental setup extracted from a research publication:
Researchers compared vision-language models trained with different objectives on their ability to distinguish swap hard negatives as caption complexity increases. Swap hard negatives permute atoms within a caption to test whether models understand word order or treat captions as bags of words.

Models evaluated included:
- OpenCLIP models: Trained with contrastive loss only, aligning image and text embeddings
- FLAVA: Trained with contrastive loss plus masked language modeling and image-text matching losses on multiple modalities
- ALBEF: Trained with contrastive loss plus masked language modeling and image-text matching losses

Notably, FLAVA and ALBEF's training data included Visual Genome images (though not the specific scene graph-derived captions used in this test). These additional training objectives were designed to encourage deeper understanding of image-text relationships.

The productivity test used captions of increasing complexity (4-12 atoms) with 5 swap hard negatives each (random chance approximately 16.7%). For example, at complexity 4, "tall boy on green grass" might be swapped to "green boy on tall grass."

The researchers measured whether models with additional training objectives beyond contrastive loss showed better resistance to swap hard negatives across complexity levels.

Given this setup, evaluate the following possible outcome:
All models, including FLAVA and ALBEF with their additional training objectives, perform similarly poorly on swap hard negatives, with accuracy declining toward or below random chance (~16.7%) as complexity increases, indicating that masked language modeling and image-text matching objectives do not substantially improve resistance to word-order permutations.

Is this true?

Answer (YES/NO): YES